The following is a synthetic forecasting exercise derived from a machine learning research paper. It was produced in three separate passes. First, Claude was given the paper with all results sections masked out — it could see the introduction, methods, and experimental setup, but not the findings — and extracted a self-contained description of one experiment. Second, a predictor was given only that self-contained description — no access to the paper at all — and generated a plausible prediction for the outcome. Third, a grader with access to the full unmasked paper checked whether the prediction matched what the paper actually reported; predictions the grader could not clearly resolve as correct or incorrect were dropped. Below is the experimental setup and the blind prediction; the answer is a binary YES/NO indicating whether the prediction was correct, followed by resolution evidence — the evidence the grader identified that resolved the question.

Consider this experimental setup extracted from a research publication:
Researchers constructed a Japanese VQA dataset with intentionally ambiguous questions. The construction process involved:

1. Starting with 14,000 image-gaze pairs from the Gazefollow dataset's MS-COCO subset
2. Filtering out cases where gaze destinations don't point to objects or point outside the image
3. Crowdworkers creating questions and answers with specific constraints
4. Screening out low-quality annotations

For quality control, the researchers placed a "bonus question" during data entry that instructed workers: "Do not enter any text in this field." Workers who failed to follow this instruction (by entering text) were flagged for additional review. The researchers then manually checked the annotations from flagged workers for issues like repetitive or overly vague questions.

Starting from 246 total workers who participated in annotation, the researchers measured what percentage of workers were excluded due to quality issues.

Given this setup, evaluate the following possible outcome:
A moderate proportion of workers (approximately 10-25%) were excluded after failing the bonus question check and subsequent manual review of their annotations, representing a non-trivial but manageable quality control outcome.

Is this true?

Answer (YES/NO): YES